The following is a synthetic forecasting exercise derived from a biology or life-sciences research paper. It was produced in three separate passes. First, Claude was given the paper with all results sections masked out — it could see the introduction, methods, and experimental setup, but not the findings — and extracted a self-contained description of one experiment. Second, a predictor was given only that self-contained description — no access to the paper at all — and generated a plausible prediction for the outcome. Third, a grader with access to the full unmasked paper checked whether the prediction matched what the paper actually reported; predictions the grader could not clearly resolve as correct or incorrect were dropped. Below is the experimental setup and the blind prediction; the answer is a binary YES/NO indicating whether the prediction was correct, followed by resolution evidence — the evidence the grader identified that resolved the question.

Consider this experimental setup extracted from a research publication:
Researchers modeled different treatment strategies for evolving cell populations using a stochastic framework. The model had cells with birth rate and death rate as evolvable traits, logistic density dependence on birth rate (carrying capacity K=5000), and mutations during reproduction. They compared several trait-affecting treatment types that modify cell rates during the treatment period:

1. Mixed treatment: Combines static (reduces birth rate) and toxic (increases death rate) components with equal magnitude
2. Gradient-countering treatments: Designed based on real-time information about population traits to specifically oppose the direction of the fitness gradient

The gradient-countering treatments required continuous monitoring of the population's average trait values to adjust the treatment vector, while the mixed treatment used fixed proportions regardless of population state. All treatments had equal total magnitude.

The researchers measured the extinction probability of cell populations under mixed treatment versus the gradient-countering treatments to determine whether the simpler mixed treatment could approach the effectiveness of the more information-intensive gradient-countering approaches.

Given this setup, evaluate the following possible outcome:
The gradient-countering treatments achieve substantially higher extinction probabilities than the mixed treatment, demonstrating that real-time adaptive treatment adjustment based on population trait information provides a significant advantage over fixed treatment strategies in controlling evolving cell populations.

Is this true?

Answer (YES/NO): NO